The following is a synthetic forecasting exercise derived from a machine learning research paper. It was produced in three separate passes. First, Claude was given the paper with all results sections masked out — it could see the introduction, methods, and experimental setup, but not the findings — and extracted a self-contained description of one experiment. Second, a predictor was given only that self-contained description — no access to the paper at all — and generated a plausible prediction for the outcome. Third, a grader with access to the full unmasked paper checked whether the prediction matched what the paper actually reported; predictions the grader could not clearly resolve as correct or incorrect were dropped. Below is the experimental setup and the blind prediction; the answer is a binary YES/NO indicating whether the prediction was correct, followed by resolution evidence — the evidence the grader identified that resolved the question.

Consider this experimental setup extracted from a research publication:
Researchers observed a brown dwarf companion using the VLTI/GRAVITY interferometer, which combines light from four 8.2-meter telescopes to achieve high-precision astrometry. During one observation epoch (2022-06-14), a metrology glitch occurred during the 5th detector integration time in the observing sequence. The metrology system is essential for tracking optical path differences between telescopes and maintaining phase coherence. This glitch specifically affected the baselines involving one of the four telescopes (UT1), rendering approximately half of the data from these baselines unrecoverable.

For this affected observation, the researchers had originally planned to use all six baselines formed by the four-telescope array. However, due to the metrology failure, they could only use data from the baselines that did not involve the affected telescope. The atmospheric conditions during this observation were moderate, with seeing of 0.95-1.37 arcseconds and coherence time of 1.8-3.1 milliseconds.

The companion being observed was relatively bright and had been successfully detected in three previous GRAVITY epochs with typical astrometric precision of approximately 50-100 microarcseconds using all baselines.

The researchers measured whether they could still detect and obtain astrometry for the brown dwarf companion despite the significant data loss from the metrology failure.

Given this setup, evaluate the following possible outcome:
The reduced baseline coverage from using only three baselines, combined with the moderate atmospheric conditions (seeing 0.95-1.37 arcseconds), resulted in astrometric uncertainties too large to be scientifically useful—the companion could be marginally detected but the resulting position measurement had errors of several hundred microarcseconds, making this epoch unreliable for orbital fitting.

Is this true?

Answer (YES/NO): NO